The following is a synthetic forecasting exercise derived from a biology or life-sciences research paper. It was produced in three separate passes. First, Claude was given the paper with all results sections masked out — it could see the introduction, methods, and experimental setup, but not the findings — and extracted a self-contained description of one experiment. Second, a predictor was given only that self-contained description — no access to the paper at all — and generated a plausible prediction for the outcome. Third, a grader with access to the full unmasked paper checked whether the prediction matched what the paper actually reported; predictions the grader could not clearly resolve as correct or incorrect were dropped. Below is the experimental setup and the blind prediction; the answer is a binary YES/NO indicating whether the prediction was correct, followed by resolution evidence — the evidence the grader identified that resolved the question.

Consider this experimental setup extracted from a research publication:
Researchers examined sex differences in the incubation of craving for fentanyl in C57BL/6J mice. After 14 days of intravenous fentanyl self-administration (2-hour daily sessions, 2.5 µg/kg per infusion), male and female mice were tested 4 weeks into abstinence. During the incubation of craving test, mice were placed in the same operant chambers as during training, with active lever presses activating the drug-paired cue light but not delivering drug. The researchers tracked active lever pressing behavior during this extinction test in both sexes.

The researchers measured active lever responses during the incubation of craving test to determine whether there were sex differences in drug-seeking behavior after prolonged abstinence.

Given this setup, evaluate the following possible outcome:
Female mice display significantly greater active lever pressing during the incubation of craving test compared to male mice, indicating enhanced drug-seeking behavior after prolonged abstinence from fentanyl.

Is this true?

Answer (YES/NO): NO